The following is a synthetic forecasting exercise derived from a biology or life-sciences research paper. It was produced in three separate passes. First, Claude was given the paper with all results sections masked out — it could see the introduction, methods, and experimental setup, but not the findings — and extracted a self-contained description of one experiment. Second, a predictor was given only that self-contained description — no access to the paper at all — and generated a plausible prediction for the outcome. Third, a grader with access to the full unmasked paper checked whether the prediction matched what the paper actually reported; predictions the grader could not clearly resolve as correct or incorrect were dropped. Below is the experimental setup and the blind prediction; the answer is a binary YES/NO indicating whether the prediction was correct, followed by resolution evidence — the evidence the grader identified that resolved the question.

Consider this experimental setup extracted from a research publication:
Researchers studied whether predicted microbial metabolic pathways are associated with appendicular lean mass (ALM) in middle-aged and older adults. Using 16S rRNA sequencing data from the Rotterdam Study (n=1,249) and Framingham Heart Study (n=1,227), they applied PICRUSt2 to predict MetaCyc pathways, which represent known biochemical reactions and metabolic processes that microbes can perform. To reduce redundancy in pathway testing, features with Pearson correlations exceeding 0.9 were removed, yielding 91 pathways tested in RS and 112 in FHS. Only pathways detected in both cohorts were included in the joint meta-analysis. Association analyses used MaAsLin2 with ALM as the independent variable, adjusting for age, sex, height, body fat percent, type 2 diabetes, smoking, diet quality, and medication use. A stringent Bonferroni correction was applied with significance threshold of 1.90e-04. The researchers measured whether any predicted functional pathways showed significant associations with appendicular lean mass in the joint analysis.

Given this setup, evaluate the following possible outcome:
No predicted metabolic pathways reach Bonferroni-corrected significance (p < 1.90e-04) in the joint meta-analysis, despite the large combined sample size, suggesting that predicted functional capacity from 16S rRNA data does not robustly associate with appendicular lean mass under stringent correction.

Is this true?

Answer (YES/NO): NO